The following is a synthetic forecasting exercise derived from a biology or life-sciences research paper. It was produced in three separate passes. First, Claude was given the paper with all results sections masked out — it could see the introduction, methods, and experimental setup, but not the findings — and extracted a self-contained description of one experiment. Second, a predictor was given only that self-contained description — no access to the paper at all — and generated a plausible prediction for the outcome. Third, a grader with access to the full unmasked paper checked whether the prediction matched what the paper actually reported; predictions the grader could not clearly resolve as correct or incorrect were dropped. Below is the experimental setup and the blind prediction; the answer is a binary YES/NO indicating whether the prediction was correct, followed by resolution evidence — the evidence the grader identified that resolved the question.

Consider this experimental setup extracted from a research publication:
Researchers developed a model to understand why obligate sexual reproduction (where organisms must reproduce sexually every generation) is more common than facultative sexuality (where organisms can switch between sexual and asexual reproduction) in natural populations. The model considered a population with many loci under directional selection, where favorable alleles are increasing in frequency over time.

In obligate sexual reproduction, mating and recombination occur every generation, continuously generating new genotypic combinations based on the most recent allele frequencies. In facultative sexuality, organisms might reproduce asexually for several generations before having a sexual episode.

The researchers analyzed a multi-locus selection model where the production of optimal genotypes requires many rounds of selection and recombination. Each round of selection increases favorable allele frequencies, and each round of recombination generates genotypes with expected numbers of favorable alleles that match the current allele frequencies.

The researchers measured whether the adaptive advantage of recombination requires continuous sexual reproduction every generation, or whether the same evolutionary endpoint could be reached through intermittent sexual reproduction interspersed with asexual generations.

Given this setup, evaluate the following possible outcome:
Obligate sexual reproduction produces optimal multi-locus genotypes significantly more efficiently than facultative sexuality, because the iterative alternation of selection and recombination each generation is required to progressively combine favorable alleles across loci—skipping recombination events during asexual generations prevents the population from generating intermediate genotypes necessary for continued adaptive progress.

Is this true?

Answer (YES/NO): YES